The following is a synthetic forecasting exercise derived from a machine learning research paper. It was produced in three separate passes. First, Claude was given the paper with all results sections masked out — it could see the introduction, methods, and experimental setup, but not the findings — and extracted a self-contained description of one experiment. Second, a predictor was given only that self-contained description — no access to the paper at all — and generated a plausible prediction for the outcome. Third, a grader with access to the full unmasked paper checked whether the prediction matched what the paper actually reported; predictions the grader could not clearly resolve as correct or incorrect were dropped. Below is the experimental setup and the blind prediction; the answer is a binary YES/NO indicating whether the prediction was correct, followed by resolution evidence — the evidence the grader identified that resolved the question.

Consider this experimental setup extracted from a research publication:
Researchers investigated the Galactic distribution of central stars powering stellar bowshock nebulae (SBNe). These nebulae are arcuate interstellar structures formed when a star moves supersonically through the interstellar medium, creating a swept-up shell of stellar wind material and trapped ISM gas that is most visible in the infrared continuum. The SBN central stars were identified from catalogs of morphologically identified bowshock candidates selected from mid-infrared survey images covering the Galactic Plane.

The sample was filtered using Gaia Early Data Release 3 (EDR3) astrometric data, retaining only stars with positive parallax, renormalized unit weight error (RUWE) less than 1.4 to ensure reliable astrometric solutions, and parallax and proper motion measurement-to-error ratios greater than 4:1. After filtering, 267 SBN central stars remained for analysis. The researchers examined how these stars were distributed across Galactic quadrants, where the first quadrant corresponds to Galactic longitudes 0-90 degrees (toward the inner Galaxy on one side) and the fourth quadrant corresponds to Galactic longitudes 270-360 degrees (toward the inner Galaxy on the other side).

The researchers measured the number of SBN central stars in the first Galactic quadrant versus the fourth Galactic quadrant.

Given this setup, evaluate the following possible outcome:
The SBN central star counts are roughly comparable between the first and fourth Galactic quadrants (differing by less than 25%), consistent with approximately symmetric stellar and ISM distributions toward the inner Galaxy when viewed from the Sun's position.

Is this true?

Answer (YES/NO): YES